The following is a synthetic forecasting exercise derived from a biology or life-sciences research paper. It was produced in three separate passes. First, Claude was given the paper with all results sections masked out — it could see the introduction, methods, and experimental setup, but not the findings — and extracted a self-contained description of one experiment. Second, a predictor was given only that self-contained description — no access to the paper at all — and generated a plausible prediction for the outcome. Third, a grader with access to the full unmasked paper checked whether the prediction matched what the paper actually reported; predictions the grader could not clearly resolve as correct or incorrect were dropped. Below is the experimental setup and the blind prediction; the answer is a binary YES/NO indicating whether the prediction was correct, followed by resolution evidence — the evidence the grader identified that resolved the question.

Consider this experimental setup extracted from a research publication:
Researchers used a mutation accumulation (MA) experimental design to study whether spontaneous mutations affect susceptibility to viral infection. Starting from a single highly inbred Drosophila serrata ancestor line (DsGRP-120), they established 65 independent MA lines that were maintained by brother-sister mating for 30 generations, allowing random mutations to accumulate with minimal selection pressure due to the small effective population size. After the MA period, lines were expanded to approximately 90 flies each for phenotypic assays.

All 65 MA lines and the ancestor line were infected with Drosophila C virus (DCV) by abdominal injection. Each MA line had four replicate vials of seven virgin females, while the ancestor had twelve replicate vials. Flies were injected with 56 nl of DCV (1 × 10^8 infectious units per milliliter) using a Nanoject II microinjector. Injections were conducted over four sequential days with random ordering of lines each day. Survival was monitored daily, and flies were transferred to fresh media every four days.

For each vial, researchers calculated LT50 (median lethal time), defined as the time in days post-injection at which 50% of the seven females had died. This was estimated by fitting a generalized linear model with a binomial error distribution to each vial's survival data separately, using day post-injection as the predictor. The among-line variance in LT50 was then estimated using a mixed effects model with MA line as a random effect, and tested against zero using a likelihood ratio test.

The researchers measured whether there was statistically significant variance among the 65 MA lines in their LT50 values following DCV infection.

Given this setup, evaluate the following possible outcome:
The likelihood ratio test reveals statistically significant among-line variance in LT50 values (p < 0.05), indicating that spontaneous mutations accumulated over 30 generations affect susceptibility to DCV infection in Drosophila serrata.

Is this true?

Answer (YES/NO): YES